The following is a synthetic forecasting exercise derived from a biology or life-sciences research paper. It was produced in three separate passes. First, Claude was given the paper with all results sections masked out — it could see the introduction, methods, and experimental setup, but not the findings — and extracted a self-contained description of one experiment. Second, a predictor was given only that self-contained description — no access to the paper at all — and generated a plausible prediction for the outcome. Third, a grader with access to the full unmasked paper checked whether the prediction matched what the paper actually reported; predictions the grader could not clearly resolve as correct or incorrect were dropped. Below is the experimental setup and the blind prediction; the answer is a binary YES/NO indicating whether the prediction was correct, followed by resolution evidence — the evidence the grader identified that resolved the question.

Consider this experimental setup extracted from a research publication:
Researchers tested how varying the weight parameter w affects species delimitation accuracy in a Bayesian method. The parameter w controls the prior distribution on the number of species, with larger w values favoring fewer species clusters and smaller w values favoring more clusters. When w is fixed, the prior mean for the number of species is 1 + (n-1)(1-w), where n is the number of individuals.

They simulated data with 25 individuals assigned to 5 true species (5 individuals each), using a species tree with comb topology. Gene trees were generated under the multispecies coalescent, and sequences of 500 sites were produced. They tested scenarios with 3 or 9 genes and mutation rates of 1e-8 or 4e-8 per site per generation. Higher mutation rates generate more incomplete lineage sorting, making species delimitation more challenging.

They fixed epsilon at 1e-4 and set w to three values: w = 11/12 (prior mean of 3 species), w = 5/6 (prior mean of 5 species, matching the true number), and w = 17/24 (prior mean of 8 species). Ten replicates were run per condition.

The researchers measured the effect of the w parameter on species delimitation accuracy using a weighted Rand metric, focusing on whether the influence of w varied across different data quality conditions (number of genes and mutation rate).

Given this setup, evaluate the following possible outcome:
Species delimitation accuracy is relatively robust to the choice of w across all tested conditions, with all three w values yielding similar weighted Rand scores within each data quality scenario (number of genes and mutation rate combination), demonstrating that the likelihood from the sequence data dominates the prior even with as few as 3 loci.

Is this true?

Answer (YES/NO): NO